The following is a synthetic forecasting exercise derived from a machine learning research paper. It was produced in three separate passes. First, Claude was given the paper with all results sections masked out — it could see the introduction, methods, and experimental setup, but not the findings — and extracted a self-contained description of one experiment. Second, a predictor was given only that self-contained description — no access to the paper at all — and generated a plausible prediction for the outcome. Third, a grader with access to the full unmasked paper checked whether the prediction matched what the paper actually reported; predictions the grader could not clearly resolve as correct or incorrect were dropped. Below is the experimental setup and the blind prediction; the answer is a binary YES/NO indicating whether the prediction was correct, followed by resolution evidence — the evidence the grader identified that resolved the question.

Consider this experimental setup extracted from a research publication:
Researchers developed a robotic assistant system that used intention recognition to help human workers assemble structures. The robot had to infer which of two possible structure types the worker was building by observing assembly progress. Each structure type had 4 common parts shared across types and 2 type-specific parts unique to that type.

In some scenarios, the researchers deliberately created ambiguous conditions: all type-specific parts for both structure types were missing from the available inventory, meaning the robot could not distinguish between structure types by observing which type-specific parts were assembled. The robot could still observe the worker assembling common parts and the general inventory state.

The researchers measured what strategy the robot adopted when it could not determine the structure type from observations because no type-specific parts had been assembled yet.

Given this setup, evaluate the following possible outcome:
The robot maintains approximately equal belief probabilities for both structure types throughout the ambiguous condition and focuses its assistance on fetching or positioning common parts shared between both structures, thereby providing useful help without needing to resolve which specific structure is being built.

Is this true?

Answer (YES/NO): NO